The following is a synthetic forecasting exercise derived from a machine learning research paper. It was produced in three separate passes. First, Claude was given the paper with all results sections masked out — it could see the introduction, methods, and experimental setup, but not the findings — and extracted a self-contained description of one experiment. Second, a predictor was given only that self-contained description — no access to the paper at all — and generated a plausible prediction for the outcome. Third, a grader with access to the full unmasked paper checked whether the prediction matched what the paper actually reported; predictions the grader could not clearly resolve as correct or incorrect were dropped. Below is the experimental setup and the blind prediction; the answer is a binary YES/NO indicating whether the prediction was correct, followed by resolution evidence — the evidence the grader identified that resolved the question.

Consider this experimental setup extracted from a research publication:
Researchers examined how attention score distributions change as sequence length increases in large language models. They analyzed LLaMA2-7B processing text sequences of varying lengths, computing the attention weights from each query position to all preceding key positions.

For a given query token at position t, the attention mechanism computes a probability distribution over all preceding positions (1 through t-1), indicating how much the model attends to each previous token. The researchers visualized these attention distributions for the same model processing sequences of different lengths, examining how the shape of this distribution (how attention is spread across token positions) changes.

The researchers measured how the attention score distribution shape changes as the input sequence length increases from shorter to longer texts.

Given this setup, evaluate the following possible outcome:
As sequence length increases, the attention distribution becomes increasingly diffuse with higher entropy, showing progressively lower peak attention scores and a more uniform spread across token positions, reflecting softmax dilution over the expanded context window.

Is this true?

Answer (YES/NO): YES